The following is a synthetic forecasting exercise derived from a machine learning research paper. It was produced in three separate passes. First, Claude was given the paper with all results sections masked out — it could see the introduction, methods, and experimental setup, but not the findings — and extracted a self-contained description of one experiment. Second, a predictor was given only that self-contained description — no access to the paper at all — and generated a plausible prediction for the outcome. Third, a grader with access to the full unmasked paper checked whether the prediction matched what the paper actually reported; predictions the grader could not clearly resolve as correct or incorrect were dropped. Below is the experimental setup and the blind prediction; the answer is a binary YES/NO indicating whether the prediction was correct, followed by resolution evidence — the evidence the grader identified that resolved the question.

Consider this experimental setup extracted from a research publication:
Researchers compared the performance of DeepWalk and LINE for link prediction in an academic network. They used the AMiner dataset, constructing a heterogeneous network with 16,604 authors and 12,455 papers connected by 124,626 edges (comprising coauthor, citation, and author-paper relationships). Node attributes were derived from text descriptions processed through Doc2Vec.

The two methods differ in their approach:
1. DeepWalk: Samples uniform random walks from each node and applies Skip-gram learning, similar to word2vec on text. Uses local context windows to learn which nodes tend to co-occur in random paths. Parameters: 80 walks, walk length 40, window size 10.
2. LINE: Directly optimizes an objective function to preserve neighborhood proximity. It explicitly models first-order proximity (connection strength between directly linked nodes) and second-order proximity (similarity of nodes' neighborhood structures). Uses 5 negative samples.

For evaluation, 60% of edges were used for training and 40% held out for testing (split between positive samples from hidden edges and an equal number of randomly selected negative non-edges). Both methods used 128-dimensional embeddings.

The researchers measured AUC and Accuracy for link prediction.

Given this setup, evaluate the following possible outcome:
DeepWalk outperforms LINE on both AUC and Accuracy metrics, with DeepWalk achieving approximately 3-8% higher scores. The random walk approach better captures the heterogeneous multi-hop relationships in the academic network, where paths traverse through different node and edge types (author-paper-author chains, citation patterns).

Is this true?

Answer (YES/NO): NO